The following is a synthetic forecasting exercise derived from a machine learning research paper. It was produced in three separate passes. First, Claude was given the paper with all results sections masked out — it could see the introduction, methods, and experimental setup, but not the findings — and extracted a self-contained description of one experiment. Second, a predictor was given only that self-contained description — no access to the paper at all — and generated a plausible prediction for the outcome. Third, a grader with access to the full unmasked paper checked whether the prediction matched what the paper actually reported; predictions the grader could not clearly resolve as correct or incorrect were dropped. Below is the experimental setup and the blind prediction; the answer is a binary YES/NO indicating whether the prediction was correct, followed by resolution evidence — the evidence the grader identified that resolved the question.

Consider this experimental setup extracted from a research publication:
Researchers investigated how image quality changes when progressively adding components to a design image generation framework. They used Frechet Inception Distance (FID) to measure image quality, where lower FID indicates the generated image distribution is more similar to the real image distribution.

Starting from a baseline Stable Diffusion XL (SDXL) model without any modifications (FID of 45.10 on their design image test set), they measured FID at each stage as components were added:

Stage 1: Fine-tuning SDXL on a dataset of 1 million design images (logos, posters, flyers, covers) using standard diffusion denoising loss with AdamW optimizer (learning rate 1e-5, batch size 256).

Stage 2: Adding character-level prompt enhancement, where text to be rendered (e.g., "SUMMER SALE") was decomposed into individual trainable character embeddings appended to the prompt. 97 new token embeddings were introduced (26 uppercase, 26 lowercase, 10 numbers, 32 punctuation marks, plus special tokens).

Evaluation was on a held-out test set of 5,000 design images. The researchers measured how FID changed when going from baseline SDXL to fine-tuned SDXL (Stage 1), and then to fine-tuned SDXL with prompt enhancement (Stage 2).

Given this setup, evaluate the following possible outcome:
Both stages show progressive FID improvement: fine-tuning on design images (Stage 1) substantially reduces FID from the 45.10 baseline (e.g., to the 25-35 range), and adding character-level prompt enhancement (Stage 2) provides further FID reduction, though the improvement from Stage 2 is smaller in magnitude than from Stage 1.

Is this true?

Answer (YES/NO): NO